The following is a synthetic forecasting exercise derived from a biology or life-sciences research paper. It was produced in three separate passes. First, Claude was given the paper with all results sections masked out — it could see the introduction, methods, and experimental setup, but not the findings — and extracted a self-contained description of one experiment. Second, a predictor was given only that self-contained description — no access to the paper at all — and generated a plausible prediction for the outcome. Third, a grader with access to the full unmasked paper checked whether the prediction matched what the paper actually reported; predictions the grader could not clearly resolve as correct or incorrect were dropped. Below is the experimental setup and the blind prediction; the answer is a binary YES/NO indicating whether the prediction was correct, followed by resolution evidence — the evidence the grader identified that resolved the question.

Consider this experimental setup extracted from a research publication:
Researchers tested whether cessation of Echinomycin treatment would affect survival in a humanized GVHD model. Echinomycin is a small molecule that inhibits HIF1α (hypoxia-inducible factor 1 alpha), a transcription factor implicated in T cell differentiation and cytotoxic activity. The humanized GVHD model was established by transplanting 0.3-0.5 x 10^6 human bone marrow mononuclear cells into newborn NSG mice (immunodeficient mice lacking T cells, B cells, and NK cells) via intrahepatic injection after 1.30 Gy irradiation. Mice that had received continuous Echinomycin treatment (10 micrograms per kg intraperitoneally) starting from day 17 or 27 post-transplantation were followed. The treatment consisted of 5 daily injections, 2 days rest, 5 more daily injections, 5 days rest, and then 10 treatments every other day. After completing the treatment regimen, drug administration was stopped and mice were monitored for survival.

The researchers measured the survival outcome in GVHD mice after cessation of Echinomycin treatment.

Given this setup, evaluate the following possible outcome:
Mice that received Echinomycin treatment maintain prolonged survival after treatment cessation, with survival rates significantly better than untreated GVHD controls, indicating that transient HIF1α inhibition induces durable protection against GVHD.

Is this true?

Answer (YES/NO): NO